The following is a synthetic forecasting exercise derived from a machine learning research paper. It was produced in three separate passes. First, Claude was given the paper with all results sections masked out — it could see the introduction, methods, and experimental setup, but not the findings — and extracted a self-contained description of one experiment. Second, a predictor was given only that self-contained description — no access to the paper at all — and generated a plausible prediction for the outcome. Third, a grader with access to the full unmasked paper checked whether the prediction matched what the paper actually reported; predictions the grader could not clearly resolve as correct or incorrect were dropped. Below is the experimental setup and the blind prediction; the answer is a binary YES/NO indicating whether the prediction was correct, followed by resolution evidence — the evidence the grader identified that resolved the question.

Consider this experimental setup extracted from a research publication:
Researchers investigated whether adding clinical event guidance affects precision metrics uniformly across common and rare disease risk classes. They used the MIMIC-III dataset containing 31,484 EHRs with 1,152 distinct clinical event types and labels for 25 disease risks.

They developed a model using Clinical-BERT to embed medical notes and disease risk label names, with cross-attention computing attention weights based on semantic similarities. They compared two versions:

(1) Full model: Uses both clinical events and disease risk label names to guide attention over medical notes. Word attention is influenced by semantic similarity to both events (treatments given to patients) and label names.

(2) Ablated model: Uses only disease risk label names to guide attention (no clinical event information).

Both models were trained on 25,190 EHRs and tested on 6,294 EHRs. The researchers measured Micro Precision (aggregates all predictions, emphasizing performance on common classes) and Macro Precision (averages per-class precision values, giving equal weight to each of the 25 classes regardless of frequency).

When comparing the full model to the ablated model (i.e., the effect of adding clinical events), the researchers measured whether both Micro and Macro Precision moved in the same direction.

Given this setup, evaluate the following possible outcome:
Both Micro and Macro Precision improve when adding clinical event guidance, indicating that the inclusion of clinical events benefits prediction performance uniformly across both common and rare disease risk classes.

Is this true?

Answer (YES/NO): NO